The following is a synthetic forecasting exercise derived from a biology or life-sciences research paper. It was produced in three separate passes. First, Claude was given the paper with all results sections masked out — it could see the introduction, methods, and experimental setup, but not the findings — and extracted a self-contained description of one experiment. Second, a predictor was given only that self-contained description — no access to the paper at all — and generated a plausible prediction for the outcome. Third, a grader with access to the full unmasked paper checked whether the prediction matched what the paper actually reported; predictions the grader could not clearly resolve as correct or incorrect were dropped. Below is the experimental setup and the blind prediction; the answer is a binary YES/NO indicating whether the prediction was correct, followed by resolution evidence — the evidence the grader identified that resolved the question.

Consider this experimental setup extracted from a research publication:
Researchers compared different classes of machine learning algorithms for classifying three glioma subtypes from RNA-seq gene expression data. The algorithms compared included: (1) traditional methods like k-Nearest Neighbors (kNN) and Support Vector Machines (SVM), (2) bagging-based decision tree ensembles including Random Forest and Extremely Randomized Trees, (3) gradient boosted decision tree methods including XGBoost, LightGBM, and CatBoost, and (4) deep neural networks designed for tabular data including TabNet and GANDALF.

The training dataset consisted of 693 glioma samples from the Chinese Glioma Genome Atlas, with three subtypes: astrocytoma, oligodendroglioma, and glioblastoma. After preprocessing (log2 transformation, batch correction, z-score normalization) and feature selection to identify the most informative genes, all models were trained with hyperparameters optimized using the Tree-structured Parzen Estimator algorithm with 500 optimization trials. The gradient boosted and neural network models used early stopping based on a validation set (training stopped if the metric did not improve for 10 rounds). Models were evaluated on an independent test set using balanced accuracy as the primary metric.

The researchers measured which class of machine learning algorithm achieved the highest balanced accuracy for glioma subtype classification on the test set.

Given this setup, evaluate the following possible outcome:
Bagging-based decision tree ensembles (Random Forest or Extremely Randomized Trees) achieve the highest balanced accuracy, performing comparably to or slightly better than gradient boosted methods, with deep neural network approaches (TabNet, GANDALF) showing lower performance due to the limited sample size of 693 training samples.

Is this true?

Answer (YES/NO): NO